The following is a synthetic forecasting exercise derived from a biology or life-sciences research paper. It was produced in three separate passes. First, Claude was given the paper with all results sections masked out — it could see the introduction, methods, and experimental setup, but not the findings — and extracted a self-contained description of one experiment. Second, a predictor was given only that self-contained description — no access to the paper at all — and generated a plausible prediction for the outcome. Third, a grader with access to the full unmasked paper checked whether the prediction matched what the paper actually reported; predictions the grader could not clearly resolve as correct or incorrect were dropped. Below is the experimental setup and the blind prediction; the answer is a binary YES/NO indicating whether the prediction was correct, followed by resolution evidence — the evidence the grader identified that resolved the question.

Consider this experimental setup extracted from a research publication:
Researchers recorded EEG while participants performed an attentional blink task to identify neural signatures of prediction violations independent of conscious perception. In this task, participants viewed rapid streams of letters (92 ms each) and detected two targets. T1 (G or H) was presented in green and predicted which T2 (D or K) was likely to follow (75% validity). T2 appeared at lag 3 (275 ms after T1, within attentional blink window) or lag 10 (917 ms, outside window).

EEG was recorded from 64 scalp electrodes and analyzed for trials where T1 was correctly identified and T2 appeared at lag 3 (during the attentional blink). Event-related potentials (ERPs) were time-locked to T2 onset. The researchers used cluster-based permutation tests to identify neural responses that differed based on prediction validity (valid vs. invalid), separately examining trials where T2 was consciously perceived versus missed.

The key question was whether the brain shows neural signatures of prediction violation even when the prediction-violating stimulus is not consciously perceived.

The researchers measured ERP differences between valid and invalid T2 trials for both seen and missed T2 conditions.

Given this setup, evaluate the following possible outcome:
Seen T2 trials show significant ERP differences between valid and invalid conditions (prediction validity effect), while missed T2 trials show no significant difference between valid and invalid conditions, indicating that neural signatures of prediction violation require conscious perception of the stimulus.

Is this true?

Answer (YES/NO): NO